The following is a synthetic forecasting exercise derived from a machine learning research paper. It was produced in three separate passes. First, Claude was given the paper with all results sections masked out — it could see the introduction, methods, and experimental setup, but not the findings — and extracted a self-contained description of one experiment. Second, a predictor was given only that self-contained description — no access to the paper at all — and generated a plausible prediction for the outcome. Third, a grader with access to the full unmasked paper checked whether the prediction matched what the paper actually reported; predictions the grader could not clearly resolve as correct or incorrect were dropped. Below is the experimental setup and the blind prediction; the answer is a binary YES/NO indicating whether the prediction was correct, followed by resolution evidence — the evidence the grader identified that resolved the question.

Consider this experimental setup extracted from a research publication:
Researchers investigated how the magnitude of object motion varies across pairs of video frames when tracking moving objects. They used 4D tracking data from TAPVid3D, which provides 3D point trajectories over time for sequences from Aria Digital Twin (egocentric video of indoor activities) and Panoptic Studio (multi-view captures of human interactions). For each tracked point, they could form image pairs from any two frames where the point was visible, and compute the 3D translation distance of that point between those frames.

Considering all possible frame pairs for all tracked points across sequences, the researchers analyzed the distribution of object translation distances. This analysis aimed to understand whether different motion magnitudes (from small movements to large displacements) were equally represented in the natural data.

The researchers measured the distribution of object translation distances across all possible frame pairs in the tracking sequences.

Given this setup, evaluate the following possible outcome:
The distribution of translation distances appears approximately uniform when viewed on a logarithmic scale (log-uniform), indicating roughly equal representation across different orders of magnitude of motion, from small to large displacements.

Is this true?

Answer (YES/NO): NO